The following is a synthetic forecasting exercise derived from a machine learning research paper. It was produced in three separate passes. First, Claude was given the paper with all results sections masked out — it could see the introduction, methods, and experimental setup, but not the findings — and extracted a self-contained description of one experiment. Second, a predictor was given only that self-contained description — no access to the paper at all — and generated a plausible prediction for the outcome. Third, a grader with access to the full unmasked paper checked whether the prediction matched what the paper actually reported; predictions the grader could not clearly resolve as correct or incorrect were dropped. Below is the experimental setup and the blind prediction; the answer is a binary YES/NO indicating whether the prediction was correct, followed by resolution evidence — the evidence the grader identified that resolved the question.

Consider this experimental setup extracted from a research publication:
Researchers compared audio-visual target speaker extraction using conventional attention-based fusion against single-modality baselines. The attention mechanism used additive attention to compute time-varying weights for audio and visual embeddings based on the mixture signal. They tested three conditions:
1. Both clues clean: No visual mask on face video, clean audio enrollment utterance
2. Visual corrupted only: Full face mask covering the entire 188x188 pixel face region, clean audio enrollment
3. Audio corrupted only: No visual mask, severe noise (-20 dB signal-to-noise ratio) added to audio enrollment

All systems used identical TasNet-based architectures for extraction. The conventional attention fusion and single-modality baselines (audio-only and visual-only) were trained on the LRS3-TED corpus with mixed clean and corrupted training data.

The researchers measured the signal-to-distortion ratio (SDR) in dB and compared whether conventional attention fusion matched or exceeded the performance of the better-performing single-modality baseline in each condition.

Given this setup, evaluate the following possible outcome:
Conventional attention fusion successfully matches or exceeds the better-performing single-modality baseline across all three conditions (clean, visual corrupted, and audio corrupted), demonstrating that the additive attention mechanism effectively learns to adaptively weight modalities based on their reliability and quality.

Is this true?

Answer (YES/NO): NO